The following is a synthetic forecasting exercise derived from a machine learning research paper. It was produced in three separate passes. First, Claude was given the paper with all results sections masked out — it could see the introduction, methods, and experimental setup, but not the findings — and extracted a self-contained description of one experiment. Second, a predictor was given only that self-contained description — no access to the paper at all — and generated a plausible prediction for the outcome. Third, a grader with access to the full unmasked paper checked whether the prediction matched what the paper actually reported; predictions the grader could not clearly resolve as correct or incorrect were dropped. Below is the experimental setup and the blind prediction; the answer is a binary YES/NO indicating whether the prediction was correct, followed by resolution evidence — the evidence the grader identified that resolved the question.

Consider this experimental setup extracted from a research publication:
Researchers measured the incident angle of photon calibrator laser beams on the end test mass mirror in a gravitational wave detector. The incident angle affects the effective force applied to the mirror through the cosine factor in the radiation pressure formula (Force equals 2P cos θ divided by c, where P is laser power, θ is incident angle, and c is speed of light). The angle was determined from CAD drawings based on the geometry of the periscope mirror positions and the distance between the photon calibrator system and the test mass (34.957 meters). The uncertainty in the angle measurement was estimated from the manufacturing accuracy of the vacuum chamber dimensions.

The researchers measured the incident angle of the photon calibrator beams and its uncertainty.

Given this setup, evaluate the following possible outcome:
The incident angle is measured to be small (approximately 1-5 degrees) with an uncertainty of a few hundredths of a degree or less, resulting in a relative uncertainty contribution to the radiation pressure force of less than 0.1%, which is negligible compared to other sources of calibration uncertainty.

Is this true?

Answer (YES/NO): NO